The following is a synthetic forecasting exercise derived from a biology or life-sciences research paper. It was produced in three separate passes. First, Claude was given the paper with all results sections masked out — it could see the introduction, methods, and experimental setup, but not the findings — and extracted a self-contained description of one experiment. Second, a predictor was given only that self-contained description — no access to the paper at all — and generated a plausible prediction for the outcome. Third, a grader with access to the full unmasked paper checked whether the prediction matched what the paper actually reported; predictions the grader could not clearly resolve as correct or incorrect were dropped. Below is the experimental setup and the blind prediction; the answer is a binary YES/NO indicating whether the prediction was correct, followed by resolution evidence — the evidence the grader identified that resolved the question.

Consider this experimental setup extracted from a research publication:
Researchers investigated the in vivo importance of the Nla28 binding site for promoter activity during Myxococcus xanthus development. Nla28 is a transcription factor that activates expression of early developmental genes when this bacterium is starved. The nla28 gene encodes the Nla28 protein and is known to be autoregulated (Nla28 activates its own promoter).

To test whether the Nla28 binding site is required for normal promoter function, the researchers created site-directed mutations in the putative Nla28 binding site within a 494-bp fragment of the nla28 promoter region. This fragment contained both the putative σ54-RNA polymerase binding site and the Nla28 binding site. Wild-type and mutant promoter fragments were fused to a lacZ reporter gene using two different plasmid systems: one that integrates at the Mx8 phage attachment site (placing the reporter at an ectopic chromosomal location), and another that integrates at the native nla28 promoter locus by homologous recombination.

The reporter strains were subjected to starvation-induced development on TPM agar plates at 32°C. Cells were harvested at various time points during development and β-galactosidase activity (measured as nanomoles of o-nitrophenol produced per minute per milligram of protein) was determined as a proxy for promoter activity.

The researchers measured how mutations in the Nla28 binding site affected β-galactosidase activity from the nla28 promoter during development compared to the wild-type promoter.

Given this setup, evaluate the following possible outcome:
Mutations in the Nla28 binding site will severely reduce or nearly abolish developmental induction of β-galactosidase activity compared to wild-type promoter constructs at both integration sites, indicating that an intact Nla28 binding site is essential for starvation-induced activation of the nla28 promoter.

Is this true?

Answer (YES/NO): NO